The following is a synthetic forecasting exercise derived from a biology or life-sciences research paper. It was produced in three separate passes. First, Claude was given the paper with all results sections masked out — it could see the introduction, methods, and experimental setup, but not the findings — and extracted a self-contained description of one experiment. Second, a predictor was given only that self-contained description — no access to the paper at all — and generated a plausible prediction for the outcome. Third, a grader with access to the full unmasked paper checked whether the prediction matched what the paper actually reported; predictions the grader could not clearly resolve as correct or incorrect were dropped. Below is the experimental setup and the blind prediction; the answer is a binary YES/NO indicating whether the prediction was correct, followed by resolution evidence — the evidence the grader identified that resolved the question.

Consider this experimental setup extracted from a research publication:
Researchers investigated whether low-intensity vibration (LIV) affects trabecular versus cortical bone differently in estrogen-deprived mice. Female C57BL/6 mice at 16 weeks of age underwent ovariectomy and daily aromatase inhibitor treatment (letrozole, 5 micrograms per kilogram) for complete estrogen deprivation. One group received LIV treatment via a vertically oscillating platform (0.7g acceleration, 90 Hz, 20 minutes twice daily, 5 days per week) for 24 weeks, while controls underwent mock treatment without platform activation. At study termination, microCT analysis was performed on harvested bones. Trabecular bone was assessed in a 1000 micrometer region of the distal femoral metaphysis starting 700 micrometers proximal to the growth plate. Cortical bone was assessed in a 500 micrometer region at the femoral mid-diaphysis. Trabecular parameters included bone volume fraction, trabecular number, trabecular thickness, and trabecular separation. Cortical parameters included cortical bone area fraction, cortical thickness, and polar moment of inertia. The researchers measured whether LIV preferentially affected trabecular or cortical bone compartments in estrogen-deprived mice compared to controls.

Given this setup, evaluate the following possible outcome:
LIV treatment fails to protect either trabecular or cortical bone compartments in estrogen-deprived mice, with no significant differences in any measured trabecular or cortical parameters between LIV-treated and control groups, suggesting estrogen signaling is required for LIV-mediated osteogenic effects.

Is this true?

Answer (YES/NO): NO